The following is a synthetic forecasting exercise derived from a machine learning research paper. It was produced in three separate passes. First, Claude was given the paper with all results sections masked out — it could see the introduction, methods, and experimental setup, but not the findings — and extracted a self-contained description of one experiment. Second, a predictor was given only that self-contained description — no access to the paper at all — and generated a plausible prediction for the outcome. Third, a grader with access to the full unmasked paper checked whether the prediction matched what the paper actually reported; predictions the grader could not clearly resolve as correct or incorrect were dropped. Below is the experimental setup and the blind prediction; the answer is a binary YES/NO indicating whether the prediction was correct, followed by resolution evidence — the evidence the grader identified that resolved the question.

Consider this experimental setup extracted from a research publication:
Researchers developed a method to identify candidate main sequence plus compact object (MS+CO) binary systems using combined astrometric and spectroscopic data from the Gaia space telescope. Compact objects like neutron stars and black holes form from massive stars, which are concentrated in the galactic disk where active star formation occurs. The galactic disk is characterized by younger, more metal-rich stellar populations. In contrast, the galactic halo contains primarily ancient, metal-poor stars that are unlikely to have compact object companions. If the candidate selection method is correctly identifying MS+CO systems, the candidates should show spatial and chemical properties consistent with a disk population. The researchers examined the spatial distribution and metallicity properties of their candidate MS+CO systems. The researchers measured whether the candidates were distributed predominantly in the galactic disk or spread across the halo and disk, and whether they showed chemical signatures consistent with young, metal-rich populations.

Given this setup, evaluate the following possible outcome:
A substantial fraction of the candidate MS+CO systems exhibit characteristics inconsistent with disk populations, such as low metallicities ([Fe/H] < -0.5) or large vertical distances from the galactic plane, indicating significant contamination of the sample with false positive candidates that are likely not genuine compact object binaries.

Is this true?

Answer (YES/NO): NO